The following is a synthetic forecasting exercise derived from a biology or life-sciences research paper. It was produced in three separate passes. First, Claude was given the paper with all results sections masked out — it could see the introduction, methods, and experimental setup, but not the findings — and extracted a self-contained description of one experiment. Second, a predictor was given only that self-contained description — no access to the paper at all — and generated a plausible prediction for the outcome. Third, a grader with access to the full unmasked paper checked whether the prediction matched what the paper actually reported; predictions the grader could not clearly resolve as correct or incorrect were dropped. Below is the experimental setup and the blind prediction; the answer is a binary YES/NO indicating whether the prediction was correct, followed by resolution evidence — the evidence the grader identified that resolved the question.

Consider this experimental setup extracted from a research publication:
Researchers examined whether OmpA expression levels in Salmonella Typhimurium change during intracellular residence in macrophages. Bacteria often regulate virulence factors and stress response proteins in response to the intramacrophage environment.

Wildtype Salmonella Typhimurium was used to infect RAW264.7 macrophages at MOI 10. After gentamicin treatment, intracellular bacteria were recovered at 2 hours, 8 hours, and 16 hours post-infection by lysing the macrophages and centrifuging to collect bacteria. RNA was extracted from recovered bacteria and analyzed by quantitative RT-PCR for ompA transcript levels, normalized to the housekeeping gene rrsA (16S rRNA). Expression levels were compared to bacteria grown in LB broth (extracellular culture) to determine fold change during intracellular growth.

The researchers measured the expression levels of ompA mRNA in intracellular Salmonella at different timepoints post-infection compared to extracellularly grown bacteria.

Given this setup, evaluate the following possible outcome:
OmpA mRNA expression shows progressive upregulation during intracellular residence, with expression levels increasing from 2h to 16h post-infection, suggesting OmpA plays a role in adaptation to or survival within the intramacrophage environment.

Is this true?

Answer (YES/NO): NO